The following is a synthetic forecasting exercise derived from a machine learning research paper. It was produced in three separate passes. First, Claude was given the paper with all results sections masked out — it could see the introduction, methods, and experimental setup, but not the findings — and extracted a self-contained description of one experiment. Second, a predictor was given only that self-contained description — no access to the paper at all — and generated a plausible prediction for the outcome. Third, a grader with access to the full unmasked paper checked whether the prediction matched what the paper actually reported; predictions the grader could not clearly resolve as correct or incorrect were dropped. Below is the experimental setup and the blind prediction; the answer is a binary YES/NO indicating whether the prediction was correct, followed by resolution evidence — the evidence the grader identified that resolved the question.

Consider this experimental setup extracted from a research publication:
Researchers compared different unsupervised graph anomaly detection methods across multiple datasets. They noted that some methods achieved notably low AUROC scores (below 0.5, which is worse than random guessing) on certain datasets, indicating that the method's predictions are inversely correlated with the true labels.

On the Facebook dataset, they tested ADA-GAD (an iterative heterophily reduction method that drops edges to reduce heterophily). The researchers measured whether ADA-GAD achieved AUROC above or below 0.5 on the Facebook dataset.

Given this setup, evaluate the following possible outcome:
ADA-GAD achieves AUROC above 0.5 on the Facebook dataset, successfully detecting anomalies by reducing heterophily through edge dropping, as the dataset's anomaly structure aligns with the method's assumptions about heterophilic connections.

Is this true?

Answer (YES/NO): NO